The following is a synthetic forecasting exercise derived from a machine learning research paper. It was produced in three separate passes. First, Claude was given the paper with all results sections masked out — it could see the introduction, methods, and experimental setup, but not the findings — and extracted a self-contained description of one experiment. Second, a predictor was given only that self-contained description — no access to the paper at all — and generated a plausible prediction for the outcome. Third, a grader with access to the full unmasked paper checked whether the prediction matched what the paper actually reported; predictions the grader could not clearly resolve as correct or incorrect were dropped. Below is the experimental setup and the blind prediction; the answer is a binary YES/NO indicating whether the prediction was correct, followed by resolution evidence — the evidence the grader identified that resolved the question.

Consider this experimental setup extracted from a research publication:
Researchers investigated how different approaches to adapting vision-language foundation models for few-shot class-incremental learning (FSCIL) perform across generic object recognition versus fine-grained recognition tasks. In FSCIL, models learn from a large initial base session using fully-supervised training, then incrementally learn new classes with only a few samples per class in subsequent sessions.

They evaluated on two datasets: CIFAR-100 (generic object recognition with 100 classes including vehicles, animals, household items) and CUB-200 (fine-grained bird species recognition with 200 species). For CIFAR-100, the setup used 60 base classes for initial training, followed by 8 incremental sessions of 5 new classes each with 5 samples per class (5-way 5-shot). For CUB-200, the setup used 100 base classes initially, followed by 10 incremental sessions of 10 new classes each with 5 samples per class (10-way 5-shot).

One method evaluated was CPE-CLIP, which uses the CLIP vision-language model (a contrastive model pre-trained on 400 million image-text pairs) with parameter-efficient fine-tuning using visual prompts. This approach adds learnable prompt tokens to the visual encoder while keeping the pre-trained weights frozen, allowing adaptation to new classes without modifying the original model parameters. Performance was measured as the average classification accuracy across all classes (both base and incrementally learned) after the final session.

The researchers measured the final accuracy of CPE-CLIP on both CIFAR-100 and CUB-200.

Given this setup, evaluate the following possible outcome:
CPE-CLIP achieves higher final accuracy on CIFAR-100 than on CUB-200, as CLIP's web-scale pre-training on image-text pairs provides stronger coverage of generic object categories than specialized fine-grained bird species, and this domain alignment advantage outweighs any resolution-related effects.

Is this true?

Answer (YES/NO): YES